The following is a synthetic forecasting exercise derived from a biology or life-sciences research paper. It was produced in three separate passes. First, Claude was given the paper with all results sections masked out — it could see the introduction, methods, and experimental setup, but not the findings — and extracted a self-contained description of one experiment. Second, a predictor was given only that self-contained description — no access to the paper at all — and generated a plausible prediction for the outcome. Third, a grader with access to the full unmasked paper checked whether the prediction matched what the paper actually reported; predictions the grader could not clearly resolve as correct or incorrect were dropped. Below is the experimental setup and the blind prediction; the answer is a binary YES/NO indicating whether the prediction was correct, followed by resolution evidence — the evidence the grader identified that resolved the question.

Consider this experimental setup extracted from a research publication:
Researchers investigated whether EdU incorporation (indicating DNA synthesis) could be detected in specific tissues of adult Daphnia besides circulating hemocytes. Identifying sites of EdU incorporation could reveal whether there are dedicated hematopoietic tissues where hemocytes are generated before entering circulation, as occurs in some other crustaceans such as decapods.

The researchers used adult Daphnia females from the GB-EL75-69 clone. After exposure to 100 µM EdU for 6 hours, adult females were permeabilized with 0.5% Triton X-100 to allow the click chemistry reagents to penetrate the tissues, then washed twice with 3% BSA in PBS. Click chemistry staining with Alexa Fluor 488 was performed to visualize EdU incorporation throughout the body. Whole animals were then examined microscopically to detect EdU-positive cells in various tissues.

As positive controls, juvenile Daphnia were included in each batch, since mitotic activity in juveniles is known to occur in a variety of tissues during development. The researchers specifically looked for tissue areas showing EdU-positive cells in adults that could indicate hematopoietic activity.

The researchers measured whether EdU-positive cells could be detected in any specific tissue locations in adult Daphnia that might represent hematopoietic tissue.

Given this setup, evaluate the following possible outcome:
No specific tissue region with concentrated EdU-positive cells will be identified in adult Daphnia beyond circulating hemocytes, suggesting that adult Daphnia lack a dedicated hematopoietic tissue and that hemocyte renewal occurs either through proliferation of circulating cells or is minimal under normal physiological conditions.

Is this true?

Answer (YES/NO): YES